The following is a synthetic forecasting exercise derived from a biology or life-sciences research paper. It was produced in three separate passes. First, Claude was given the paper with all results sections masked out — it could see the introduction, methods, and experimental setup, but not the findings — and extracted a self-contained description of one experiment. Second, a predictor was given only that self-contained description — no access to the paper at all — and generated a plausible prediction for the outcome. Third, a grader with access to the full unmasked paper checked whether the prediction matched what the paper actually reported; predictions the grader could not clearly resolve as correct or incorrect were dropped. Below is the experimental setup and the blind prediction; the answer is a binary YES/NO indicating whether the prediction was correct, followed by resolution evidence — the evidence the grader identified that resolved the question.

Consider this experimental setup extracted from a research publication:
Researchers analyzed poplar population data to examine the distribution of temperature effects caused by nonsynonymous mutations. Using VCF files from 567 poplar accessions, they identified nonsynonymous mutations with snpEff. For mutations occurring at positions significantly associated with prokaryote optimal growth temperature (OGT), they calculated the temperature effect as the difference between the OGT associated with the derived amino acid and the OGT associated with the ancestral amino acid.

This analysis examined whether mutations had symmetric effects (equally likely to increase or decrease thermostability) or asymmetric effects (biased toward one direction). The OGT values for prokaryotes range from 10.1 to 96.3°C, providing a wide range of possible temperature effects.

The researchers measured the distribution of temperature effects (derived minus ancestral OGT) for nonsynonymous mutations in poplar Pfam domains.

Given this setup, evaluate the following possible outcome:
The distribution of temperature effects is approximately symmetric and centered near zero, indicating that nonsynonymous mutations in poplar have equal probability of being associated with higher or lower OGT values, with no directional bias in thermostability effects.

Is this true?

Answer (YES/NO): NO